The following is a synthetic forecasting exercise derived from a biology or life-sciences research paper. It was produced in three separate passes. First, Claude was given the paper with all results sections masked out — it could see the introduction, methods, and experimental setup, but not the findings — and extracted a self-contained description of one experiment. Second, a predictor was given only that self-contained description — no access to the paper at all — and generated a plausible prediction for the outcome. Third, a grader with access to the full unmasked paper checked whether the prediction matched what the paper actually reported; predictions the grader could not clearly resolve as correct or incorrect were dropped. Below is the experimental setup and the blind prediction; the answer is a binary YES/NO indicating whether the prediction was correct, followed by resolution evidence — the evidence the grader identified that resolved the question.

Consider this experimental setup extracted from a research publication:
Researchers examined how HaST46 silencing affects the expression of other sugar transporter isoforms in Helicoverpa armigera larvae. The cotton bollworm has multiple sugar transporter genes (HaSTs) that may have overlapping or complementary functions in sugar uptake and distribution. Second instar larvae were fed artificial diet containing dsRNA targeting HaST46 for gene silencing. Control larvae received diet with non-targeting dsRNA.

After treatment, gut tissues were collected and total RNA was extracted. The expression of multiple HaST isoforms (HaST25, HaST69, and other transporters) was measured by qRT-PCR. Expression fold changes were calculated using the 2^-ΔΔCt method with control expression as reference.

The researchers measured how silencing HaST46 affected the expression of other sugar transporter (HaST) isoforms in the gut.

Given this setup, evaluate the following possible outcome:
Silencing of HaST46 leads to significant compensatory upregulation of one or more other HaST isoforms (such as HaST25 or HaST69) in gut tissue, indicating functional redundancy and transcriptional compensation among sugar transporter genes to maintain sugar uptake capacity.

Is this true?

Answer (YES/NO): NO